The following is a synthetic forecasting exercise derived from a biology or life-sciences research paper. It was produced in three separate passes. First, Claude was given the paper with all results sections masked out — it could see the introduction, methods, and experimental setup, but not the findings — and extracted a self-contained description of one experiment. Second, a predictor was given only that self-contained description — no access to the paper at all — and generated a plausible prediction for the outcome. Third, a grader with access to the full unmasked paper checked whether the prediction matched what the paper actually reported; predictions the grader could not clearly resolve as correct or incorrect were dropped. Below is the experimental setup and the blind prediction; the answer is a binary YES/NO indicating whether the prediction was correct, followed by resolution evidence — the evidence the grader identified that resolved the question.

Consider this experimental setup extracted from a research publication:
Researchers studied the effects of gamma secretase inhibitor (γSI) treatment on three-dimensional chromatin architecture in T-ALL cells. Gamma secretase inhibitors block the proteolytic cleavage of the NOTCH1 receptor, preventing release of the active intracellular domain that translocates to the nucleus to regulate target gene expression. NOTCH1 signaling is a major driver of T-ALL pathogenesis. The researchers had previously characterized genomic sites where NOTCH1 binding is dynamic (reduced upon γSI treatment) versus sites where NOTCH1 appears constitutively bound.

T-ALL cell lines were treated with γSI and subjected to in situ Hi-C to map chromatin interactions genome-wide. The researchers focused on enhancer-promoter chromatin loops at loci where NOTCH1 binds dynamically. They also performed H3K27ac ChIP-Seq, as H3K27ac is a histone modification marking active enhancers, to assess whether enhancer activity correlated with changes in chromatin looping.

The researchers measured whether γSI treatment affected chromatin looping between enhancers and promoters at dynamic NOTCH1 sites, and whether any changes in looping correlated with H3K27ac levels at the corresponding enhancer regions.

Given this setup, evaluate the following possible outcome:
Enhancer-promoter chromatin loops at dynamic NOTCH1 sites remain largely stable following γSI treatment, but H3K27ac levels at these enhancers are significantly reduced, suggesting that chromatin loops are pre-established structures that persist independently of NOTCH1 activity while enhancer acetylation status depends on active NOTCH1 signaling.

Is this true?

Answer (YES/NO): NO